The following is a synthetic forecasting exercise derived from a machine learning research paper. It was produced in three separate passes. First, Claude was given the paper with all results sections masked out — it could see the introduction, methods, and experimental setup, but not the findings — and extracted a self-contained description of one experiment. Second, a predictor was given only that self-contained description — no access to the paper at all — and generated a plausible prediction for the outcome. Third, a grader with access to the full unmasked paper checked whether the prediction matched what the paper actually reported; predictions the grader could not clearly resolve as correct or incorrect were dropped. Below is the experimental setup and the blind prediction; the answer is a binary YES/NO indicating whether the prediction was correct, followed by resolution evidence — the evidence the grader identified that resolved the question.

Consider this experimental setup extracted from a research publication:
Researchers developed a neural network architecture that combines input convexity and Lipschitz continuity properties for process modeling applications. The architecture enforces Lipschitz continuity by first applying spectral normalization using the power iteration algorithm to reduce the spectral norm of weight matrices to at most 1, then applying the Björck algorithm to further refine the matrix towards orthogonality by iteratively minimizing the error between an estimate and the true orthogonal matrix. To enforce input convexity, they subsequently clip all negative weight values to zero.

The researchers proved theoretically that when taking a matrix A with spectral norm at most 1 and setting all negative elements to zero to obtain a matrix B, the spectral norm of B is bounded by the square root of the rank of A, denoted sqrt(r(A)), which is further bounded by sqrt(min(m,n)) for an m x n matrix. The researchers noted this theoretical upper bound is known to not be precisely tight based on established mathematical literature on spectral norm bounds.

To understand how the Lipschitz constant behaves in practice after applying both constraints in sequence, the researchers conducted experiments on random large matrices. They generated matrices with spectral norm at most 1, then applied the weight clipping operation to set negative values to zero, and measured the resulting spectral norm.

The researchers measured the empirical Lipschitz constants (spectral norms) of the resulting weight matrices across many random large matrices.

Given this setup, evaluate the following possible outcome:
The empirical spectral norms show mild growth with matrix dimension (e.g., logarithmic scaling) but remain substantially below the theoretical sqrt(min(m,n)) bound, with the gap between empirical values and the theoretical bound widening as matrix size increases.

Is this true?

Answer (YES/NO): NO